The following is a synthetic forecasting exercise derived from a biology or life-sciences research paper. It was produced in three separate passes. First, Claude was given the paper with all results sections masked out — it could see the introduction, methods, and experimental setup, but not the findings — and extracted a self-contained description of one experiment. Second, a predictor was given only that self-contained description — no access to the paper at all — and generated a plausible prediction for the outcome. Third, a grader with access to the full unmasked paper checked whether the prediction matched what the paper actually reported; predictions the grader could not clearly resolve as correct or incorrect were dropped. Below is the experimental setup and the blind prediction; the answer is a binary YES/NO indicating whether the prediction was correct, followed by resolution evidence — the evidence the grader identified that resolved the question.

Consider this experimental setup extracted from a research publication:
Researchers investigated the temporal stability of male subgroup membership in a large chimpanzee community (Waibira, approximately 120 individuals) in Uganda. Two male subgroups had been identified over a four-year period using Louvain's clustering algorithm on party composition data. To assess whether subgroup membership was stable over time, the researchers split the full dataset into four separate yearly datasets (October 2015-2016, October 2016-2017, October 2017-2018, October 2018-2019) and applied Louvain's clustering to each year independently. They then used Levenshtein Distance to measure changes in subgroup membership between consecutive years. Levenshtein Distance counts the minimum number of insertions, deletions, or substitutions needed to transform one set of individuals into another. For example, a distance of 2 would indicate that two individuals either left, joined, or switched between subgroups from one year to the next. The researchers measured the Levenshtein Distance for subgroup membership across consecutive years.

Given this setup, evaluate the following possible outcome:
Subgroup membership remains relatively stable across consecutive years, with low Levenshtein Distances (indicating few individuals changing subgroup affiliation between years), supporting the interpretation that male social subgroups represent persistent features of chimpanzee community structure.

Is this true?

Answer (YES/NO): NO